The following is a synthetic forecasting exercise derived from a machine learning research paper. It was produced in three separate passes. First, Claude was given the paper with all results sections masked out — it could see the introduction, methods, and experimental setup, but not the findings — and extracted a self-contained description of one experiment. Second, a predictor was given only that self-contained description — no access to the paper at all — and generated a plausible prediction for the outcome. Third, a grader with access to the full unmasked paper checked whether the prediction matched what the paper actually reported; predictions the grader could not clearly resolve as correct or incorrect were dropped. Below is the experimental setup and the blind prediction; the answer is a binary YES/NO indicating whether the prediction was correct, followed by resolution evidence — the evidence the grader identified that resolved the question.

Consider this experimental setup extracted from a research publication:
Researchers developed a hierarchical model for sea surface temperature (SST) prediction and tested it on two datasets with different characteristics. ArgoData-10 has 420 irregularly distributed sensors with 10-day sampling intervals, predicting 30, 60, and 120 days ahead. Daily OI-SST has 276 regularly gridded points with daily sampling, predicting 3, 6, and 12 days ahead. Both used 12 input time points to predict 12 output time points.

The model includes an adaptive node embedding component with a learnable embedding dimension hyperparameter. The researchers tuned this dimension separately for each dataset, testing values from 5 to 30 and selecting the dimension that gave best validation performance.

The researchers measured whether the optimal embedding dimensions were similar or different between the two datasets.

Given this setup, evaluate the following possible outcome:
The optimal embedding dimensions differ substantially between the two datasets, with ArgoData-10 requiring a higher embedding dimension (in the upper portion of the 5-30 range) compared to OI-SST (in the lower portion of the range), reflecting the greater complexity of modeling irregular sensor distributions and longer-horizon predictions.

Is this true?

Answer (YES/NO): NO